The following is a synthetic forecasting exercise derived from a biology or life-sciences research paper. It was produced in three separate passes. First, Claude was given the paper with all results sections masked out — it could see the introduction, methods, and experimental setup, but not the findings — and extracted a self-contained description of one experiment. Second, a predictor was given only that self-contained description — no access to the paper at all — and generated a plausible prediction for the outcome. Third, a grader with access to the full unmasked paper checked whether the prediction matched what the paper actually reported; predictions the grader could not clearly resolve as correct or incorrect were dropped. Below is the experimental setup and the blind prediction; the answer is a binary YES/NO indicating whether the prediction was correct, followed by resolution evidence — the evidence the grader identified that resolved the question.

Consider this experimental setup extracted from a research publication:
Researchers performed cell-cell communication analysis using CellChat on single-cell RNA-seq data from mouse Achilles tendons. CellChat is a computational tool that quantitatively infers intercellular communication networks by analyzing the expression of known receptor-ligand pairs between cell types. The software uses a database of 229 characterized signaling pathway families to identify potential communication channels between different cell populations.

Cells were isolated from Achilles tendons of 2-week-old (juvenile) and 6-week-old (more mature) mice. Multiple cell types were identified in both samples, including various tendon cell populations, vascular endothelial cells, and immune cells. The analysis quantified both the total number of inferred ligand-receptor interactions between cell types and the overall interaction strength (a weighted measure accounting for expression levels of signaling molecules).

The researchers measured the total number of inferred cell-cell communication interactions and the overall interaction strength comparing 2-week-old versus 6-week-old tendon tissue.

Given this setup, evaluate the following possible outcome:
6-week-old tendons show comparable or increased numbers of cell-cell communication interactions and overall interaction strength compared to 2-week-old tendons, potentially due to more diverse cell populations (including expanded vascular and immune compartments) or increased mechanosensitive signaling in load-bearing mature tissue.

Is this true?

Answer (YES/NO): NO